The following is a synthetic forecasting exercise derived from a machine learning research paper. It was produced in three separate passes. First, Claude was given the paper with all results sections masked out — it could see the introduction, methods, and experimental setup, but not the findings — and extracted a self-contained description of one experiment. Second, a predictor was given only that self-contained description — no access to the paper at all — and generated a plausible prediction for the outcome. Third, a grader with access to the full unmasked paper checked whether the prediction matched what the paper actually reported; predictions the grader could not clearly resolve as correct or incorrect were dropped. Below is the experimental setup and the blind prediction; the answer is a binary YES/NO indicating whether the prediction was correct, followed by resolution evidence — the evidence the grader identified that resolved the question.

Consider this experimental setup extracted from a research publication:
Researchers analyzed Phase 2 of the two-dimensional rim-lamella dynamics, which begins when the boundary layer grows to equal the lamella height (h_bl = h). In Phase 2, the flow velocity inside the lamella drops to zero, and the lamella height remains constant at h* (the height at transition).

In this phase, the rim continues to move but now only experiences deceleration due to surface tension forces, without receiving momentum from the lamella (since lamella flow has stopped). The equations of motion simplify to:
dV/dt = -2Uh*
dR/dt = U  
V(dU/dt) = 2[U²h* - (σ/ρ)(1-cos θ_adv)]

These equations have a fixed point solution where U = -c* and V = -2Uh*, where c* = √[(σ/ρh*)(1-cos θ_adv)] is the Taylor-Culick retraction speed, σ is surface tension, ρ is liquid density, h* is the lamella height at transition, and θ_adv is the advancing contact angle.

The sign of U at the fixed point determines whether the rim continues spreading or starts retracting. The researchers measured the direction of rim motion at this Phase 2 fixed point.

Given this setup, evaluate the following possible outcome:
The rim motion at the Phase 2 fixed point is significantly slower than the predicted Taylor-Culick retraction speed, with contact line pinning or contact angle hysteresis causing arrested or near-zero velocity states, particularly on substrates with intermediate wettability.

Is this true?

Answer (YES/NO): NO